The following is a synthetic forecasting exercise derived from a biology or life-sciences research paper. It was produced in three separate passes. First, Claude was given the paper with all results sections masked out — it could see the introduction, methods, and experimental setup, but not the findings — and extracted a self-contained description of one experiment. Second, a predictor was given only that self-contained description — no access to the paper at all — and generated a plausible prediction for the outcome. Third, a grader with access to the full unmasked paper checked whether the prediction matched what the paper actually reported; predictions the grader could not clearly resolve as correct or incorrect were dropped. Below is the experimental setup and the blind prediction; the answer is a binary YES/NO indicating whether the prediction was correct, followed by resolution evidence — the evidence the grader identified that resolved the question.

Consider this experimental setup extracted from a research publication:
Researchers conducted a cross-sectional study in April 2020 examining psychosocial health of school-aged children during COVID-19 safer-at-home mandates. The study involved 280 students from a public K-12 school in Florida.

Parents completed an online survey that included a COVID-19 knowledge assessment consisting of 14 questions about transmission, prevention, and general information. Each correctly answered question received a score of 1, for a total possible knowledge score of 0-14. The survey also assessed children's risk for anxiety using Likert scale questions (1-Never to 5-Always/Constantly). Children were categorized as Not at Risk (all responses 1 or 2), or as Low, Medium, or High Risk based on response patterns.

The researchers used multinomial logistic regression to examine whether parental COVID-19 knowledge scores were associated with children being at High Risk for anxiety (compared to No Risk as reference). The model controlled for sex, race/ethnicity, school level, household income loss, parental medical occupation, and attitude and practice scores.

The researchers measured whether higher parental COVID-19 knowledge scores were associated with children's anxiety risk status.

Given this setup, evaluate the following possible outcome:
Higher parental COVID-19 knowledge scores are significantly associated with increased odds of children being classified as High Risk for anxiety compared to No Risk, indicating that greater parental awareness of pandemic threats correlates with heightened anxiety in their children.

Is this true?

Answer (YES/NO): NO